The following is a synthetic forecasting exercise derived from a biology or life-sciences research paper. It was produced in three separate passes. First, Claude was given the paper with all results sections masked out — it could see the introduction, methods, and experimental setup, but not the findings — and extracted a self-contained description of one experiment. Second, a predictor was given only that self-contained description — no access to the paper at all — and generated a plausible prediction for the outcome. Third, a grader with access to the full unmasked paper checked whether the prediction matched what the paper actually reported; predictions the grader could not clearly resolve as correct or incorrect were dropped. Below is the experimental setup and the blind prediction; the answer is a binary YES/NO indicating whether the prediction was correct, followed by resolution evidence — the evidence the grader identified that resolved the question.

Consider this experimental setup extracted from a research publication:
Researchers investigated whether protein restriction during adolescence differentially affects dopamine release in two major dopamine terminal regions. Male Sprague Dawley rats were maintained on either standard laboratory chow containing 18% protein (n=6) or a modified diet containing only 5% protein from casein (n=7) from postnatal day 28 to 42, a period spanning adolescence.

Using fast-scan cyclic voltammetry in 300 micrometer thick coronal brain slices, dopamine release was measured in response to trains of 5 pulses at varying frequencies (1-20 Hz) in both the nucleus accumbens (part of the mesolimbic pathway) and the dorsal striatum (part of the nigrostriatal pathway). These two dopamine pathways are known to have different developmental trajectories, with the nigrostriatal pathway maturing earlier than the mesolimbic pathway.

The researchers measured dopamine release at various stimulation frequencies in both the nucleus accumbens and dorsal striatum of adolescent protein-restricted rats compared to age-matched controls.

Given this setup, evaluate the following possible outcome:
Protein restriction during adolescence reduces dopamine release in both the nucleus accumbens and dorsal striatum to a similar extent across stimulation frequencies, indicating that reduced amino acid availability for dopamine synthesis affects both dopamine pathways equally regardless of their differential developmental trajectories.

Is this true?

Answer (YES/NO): NO